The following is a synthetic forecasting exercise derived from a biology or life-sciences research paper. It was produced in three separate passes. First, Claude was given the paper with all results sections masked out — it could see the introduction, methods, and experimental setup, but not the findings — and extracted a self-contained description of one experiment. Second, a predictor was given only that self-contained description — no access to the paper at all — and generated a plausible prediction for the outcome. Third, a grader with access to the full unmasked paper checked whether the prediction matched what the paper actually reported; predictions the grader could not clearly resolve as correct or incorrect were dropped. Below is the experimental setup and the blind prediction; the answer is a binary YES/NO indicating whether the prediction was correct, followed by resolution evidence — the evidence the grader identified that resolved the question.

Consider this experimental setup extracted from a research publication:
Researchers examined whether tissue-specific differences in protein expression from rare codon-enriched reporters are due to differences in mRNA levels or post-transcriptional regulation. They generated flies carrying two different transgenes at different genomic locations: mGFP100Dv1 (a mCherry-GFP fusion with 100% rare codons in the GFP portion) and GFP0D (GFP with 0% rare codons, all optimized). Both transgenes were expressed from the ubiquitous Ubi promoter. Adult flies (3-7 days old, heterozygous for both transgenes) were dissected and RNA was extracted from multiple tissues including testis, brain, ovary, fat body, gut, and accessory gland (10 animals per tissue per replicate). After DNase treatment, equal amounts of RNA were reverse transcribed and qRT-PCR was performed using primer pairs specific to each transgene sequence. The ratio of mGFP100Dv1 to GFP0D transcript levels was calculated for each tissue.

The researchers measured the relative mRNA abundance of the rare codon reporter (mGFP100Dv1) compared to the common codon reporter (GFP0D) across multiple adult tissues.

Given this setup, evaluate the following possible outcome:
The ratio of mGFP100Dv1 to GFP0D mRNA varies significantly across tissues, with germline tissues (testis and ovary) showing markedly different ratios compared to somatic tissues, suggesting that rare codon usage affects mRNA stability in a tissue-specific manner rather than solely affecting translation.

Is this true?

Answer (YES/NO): NO